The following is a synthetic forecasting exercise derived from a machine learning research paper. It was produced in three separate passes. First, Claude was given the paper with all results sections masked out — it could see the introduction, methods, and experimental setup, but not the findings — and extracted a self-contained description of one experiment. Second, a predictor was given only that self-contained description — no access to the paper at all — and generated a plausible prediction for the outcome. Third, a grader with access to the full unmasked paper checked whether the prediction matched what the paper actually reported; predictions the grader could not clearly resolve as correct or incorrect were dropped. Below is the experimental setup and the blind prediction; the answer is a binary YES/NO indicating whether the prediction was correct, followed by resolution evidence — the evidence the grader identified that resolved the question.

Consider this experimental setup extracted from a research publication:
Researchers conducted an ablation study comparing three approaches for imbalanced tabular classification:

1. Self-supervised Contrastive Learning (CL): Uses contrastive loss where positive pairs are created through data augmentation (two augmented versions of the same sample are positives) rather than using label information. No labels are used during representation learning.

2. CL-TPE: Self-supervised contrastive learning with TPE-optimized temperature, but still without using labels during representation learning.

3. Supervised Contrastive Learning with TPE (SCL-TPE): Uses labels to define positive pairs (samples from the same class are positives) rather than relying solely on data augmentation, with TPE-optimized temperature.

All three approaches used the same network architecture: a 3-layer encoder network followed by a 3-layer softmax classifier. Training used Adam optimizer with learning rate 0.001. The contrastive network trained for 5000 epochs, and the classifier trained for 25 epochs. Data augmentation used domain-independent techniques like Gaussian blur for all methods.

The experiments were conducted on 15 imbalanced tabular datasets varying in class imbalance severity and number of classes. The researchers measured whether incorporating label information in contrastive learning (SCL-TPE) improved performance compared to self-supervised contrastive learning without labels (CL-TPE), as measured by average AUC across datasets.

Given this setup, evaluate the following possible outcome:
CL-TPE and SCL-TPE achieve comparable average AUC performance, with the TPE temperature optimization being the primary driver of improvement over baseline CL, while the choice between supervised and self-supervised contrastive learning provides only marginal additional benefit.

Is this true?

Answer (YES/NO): NO